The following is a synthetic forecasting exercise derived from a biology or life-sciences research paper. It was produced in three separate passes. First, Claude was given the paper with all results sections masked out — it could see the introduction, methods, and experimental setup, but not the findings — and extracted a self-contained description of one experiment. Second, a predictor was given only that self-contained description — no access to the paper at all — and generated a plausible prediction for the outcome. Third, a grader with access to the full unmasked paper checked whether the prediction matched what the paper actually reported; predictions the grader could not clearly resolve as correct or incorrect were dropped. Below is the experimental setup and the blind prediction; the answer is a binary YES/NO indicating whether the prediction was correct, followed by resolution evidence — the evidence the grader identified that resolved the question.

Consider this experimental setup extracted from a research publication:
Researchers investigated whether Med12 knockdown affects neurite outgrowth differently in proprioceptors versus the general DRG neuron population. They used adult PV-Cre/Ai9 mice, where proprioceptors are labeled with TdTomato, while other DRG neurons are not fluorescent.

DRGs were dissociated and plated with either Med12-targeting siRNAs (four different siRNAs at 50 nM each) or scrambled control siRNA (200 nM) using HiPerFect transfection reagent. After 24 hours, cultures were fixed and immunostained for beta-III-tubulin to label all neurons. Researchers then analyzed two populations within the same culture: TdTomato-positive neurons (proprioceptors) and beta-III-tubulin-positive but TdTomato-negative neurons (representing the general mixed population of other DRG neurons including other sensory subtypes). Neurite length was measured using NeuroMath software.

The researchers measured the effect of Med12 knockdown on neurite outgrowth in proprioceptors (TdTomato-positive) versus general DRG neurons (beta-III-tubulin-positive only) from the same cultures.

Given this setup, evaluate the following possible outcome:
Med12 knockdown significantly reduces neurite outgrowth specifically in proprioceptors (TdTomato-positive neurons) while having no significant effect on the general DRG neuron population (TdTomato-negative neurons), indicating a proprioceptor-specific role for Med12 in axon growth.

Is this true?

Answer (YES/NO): NO